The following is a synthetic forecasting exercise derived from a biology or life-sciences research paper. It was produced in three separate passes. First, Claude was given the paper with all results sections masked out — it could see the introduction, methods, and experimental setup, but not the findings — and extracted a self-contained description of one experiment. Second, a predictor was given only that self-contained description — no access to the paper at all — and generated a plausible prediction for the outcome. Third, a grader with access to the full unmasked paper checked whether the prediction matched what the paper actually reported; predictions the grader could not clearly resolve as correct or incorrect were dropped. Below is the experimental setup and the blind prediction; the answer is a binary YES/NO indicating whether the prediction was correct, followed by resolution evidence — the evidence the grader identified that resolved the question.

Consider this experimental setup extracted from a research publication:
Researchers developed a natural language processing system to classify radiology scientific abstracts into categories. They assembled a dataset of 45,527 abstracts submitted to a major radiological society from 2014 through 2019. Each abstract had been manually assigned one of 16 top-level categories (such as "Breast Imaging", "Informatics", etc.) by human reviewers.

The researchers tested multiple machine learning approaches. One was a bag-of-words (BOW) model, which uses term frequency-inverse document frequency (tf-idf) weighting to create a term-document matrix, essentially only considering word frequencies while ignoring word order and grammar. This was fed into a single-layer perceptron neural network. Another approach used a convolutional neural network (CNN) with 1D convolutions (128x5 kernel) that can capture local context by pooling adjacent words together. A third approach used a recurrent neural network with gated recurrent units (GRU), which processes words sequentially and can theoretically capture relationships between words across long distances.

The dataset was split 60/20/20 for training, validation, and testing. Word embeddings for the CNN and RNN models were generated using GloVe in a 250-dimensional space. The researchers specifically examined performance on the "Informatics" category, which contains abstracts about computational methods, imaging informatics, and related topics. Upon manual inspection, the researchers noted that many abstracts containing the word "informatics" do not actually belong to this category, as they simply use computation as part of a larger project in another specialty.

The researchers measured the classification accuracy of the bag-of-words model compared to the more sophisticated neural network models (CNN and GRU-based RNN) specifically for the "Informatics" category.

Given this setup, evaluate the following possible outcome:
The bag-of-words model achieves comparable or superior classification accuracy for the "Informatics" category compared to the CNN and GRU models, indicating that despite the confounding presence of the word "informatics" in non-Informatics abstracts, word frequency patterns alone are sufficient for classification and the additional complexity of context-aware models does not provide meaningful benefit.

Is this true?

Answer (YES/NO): NO